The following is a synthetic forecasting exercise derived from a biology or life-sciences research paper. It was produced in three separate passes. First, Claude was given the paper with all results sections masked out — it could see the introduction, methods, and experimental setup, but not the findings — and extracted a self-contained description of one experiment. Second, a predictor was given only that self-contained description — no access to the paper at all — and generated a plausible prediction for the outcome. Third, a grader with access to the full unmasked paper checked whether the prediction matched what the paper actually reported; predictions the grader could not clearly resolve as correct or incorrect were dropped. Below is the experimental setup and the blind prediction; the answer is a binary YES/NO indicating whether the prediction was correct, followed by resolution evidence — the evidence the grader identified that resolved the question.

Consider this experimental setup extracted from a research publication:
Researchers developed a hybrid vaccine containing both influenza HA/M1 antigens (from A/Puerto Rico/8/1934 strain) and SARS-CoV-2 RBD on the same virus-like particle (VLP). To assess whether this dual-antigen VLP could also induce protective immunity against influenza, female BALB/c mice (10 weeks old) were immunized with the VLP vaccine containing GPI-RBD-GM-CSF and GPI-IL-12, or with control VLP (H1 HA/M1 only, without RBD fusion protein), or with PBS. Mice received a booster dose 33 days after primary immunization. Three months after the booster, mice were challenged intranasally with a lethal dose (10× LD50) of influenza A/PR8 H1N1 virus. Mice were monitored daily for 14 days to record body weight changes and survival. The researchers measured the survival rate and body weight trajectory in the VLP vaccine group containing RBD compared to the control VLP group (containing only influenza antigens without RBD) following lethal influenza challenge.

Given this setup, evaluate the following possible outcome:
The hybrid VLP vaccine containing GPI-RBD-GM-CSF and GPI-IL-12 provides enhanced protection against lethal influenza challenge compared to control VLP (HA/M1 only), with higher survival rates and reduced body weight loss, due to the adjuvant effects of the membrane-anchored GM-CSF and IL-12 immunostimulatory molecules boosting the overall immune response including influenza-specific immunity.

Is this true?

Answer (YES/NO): NO